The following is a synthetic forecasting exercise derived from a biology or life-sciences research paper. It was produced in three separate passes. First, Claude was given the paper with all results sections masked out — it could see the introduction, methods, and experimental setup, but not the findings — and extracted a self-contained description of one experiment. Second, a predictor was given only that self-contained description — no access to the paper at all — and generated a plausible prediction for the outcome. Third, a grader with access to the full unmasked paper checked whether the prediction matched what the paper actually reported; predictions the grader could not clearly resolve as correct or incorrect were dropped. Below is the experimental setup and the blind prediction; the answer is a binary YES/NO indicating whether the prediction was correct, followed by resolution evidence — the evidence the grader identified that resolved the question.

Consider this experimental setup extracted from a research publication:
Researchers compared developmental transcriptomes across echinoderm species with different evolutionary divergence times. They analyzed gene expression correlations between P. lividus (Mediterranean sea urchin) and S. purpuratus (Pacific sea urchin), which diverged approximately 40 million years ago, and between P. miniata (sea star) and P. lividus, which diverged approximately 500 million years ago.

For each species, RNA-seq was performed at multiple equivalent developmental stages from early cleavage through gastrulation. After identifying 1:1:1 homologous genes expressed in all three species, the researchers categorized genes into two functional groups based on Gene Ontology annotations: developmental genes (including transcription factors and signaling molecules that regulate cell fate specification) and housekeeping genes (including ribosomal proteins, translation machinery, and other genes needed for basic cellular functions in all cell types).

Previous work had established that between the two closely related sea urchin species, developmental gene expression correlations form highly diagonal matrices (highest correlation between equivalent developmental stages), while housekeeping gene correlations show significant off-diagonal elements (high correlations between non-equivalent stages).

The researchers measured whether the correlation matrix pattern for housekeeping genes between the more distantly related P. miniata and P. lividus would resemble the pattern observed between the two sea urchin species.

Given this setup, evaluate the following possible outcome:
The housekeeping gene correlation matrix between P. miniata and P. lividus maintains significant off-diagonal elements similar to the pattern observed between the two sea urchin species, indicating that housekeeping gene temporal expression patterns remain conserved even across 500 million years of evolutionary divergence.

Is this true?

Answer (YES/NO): YES